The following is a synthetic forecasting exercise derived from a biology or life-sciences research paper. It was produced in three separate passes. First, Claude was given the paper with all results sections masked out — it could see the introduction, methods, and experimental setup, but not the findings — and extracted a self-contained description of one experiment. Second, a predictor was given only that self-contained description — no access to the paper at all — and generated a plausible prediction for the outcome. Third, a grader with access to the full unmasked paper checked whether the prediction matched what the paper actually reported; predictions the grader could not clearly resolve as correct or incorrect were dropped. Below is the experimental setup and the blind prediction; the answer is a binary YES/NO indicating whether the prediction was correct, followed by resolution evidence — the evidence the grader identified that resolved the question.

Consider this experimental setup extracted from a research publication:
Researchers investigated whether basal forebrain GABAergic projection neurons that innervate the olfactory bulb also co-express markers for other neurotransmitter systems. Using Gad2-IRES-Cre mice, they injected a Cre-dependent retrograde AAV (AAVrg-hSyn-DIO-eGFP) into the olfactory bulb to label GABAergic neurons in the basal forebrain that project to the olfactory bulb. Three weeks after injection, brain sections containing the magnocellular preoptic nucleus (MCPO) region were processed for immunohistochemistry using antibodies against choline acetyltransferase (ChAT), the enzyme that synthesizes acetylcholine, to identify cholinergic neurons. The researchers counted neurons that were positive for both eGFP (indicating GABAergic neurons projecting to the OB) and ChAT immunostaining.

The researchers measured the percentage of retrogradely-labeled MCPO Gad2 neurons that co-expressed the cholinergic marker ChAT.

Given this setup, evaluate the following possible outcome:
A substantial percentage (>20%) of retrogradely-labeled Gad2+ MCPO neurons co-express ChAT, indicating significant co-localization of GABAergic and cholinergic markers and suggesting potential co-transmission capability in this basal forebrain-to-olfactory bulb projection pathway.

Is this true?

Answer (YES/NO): NO